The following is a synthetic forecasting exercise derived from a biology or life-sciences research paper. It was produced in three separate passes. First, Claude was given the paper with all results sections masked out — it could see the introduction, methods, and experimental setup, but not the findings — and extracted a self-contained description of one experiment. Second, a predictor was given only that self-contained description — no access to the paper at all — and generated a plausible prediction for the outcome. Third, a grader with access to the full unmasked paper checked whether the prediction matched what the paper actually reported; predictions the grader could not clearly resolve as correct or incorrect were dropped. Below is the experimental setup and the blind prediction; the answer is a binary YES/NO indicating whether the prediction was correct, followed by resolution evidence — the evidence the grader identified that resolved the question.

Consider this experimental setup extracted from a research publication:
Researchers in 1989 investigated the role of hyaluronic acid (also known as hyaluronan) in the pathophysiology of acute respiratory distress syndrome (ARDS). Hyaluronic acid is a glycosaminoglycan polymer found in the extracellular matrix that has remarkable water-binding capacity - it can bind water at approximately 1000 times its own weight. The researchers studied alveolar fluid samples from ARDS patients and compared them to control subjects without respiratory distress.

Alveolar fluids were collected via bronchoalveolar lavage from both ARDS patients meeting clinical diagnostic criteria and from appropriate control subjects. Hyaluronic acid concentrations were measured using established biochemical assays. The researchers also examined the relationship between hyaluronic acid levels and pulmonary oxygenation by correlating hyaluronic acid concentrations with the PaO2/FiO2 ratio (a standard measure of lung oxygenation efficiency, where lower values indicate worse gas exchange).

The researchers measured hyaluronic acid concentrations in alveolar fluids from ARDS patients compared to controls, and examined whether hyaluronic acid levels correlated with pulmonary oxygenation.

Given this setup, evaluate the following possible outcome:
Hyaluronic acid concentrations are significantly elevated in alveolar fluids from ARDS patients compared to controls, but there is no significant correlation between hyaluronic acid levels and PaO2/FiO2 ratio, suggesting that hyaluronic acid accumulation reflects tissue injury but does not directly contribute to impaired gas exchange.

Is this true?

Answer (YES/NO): NO